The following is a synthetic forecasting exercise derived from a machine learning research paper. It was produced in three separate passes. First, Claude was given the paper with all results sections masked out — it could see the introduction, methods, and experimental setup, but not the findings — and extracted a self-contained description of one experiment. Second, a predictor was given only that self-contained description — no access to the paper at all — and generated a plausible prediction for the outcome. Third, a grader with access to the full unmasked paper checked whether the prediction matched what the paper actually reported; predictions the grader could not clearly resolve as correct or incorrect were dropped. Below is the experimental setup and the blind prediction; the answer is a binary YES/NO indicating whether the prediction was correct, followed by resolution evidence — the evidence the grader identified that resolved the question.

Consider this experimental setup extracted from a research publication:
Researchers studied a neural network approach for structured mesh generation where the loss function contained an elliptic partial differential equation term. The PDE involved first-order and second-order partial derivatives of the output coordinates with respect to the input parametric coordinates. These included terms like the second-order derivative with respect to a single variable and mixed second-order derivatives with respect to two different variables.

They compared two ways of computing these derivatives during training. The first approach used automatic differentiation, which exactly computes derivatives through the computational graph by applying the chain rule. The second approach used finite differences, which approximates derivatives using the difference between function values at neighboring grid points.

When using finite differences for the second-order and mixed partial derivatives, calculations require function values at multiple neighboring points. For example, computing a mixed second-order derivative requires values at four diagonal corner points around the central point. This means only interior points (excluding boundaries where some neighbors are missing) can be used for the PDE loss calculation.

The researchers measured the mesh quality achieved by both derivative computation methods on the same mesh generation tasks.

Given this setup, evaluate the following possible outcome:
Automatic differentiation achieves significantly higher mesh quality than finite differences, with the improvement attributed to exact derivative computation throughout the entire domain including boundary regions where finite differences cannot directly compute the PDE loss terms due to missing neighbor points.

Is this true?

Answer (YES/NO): NO